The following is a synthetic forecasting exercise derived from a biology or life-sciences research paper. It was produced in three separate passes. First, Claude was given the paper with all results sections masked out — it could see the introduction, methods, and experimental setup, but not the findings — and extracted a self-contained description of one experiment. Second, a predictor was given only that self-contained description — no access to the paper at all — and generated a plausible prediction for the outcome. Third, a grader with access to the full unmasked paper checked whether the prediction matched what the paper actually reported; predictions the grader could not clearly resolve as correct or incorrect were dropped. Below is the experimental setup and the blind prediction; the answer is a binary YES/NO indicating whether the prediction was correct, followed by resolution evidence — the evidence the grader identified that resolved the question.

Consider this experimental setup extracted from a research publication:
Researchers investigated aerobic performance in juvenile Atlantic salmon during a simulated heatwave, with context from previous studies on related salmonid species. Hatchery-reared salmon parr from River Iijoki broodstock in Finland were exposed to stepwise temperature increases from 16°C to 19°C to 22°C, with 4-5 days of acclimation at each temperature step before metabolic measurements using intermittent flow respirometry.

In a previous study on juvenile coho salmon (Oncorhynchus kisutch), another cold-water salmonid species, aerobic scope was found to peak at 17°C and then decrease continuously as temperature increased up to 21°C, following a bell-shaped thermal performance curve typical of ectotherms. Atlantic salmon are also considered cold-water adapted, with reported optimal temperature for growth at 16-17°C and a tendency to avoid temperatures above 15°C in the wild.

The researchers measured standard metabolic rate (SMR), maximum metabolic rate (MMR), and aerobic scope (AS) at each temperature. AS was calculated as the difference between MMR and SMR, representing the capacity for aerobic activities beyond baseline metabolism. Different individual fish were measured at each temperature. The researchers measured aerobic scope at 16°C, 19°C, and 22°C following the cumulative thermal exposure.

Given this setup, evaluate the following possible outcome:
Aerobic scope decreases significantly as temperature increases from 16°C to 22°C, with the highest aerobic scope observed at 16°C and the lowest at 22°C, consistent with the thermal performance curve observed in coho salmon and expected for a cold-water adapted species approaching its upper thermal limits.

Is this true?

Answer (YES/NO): NO